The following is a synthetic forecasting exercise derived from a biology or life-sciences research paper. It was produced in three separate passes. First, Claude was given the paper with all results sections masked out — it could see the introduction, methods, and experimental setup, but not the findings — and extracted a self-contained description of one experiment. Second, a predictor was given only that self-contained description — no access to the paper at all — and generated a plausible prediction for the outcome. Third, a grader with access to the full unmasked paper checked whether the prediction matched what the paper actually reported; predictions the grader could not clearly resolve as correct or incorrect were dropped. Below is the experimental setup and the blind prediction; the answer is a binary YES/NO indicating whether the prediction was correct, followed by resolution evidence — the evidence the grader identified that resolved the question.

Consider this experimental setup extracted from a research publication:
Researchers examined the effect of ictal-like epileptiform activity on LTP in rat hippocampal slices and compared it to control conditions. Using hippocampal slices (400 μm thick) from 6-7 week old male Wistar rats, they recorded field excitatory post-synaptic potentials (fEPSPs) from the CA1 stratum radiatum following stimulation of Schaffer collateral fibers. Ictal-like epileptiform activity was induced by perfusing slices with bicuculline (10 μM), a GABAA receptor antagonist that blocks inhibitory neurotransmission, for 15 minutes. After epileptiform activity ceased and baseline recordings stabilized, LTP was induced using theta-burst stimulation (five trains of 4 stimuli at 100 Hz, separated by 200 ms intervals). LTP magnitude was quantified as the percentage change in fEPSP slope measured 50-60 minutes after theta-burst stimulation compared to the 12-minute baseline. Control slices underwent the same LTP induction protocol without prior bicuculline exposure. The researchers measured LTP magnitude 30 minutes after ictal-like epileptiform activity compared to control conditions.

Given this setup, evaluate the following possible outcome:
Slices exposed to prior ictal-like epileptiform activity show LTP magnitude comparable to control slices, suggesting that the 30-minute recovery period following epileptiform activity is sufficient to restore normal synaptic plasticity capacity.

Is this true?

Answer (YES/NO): NO